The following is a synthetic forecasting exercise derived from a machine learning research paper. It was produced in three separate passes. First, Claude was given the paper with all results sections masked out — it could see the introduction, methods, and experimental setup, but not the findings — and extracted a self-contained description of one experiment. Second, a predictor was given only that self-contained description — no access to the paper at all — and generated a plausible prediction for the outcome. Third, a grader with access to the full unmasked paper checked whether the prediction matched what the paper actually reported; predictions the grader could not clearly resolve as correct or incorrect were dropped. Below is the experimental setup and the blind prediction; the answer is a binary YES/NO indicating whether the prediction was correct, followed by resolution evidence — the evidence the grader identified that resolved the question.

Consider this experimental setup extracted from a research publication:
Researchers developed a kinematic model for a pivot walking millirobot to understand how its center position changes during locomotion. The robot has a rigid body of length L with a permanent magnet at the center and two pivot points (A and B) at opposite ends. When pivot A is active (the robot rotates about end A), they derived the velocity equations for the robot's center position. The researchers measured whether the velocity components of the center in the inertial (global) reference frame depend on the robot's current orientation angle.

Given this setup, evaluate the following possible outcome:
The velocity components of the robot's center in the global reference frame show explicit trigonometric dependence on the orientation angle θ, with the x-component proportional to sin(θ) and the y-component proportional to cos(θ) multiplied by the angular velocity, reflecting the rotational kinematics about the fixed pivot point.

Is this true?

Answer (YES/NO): NO